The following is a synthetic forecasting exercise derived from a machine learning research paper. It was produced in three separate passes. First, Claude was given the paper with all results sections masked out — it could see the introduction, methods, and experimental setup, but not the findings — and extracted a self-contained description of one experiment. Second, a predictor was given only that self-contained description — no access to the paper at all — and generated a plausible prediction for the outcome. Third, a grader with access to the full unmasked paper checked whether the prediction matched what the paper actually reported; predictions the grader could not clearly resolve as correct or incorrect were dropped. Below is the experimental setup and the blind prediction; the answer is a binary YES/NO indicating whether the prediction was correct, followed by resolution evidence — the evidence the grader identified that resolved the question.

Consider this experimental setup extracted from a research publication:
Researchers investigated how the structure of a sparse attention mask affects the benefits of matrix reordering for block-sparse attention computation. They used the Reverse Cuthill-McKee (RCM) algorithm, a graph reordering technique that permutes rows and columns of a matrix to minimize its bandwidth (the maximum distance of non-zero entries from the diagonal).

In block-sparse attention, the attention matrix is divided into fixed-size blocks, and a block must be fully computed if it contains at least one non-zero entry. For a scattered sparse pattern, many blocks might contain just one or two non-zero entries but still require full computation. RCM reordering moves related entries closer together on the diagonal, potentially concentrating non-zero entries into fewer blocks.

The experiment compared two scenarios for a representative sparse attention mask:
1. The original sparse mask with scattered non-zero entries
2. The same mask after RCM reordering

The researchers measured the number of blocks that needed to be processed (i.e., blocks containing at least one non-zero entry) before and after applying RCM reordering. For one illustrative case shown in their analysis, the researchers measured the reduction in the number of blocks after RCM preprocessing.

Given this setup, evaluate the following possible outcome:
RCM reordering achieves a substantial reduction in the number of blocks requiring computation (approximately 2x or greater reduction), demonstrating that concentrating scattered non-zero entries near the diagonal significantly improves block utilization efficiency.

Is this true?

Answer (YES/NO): YES